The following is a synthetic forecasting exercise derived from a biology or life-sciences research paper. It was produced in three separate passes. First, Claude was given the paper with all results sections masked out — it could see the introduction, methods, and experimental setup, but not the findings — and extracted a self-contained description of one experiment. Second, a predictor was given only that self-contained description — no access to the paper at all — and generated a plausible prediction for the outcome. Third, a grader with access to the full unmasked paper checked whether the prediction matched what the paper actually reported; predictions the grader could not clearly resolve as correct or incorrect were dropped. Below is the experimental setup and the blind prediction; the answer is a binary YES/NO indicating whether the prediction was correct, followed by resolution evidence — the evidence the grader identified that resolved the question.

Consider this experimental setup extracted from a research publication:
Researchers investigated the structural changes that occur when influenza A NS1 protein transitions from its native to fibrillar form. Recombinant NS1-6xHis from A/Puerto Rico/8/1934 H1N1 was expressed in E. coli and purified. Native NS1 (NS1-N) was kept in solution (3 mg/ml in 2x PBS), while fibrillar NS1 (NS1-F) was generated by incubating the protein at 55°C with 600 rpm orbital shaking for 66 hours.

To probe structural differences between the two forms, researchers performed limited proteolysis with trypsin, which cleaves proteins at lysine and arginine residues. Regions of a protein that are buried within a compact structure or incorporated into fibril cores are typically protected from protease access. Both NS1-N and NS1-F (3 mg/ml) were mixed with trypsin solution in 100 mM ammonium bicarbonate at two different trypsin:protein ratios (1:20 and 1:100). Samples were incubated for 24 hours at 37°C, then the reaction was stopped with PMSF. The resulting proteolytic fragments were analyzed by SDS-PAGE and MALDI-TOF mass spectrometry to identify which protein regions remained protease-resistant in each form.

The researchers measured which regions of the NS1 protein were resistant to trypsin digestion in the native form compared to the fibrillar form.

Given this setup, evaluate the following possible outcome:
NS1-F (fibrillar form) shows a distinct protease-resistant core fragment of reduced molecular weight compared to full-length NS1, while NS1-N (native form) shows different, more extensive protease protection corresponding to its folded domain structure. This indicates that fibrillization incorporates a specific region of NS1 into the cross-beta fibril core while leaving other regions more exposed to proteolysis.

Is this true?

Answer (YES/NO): NO